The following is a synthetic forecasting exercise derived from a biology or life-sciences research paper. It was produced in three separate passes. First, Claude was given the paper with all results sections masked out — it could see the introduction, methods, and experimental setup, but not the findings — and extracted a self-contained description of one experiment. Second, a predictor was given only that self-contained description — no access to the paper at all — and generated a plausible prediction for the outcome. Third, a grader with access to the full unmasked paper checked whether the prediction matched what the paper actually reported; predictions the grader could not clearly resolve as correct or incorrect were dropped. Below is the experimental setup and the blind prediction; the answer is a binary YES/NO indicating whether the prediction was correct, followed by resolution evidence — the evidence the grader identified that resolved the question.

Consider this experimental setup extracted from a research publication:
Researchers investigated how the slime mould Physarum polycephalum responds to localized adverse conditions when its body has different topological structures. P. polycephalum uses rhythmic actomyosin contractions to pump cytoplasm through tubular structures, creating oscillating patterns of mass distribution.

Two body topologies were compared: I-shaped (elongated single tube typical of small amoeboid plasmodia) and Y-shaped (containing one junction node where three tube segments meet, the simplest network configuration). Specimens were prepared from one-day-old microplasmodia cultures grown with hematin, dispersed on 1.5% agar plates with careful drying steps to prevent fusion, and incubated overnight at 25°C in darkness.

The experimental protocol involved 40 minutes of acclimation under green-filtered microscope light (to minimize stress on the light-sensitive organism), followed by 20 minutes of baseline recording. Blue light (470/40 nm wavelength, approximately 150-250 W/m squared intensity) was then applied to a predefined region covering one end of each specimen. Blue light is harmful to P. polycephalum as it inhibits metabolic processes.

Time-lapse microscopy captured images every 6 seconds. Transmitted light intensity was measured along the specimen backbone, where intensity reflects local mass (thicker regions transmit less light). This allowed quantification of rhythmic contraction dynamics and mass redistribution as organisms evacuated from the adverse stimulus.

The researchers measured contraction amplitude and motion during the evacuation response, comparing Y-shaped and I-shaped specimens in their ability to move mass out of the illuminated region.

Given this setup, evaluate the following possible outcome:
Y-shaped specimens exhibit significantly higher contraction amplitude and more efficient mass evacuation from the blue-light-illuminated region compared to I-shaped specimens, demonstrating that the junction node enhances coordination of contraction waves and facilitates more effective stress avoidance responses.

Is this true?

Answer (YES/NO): NO